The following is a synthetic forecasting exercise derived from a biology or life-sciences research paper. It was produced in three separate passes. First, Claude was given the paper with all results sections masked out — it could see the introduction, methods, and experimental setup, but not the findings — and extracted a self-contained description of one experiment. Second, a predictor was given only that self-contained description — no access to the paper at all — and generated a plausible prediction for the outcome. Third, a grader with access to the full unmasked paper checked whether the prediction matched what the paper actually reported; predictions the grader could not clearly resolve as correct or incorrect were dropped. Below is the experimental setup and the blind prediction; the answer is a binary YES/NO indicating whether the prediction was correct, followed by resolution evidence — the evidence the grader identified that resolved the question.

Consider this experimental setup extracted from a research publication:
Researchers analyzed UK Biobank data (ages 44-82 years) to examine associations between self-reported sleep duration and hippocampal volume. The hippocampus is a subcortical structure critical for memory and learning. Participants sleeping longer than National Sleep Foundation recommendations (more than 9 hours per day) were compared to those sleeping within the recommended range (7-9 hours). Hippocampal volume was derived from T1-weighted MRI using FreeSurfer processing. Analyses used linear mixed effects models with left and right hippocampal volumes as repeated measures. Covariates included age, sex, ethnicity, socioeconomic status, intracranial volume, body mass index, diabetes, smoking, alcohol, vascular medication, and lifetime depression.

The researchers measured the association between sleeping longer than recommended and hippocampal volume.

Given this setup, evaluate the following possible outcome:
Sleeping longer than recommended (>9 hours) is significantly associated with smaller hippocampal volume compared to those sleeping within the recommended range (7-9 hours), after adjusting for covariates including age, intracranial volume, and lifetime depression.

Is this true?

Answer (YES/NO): YES